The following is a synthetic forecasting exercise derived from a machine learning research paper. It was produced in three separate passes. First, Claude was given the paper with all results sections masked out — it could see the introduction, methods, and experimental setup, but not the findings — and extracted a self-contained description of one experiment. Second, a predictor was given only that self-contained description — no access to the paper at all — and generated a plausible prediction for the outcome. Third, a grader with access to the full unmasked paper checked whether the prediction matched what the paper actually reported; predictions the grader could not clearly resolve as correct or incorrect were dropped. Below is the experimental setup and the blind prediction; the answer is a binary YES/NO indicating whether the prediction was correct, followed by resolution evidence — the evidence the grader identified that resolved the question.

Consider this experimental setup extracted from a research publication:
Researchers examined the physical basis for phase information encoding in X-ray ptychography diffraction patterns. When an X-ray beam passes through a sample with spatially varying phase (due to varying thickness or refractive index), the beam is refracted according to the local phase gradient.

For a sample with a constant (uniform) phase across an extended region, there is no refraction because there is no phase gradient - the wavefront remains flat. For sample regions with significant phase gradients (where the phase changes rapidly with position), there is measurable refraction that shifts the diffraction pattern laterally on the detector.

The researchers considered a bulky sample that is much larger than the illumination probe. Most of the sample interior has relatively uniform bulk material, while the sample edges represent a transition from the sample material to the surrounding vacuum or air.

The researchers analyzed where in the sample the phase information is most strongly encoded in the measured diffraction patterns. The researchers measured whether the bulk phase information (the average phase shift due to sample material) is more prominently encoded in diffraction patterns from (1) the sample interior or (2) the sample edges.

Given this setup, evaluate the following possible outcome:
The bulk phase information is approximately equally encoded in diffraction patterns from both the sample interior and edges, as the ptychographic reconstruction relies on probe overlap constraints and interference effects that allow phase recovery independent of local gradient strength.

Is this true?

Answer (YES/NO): NO